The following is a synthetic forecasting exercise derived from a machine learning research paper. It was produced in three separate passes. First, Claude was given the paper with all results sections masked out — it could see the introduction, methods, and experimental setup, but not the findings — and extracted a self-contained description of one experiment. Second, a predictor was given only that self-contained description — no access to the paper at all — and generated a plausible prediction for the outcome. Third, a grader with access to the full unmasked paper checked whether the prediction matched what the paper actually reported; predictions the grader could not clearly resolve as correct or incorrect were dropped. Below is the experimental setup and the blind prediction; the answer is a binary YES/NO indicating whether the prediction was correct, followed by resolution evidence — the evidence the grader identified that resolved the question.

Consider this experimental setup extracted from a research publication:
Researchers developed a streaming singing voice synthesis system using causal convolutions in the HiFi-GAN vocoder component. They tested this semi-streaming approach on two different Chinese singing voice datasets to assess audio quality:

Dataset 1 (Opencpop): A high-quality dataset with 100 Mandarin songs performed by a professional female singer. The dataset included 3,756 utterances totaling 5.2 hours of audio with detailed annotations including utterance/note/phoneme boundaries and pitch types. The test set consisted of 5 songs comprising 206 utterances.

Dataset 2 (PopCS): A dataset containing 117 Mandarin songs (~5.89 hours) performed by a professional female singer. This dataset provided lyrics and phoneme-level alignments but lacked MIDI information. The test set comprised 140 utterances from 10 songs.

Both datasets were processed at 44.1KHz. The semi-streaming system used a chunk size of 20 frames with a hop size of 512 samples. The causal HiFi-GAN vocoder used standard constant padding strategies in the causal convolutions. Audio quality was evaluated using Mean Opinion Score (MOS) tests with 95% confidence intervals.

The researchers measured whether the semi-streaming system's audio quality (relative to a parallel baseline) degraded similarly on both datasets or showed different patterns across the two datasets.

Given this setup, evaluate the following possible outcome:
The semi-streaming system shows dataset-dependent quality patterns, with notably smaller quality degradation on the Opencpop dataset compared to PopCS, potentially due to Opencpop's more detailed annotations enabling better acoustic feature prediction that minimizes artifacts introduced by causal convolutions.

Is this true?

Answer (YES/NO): NO